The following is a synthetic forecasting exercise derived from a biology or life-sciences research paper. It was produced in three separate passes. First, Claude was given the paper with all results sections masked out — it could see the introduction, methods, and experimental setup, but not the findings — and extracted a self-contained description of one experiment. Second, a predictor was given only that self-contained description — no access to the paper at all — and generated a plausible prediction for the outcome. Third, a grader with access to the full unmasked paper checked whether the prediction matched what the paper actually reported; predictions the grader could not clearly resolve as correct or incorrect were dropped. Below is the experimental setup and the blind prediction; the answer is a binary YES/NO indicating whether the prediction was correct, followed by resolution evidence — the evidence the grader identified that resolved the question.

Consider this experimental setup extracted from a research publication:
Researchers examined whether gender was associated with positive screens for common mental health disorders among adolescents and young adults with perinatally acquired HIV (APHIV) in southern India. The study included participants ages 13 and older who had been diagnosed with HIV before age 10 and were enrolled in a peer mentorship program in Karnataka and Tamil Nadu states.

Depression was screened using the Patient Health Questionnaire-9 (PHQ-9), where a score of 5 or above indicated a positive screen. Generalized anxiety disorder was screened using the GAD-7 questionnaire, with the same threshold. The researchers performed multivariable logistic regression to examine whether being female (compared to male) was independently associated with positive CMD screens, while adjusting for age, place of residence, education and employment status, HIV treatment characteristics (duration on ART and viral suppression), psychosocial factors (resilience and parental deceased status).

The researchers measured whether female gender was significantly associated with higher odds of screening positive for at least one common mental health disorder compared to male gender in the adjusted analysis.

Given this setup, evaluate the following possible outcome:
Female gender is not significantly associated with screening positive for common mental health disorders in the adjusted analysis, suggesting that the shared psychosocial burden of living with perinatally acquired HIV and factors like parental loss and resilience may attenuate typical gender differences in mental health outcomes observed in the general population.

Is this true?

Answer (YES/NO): YES